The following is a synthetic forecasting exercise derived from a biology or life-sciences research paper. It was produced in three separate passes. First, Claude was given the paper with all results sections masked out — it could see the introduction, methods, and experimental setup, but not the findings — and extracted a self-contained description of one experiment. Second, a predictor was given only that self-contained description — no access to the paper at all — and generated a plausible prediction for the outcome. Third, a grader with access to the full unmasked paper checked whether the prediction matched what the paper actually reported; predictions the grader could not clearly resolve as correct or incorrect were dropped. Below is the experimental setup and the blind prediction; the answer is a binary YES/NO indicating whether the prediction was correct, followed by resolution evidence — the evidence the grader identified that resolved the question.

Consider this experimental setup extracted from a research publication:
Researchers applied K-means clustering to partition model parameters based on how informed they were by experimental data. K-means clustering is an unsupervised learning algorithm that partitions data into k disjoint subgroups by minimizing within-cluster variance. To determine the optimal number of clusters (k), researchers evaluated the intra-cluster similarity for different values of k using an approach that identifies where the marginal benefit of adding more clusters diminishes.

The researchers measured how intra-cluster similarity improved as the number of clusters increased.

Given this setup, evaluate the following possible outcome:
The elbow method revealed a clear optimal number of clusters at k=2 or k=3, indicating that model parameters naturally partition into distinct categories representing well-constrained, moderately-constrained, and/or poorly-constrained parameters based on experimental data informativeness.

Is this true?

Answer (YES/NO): YES